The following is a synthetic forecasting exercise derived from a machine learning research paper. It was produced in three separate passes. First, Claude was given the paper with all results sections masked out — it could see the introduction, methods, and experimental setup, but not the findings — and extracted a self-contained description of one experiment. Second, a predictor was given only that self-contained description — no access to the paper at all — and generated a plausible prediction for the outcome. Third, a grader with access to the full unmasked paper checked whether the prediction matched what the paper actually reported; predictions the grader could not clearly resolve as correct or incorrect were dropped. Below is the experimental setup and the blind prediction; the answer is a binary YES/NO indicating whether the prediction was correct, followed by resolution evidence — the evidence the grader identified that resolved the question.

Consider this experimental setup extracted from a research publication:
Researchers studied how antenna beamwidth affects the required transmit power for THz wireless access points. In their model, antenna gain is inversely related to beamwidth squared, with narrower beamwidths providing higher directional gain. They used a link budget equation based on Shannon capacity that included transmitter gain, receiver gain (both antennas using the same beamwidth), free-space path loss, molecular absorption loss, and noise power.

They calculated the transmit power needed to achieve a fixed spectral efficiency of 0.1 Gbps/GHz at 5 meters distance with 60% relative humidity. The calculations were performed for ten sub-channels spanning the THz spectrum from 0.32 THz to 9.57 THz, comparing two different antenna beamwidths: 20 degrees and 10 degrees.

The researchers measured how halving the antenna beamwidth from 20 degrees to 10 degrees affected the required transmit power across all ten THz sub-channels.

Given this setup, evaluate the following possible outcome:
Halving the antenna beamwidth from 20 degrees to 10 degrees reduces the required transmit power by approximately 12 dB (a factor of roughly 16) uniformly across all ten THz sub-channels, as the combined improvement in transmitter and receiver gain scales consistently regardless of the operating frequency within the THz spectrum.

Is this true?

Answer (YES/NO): YES